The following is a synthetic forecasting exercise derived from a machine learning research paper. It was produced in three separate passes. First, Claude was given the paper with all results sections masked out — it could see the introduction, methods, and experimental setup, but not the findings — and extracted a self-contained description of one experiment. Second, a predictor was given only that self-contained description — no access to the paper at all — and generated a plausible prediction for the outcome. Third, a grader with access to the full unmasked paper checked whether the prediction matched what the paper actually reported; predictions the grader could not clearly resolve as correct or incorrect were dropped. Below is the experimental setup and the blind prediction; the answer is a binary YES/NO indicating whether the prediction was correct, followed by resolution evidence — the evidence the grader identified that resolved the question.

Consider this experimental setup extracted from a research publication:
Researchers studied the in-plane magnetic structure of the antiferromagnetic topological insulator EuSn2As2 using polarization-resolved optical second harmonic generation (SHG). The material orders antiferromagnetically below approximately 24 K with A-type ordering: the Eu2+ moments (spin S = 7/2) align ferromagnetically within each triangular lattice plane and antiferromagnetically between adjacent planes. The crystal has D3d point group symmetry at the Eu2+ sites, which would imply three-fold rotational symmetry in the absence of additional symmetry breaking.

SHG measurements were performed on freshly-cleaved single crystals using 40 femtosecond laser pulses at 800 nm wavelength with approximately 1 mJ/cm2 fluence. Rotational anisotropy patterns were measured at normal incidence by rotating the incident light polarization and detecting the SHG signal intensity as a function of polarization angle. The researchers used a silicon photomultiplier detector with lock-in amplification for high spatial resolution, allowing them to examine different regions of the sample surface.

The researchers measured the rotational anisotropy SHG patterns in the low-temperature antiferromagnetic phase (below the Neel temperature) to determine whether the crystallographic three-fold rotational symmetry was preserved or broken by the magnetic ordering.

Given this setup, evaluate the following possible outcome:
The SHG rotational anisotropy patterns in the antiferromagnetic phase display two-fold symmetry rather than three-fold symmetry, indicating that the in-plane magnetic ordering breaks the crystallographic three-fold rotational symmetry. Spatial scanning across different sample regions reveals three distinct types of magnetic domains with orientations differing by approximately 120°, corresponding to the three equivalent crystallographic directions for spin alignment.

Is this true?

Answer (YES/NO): YES